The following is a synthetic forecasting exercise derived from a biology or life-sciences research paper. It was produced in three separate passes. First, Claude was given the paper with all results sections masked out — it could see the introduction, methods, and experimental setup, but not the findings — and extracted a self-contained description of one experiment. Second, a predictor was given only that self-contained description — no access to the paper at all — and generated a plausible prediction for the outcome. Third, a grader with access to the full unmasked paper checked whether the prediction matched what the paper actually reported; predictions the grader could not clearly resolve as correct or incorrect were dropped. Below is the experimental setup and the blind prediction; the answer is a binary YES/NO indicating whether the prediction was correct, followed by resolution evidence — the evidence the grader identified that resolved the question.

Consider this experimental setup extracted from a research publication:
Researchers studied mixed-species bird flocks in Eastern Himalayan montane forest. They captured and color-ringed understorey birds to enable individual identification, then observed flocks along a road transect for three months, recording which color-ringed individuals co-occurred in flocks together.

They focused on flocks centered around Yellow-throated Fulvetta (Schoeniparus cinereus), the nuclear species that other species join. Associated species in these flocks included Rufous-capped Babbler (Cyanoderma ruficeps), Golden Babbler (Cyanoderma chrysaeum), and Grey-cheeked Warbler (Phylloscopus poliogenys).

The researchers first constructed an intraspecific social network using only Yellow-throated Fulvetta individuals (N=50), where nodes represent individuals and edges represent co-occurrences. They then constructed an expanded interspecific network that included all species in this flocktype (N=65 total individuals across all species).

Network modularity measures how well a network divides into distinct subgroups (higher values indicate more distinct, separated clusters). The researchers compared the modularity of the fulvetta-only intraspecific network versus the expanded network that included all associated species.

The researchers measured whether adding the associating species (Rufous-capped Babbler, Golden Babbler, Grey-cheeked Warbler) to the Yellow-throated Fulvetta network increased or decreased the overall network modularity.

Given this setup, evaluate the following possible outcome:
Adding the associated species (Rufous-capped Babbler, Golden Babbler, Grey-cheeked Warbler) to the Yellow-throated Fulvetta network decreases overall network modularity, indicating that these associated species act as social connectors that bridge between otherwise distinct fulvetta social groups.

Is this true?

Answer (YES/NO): NO